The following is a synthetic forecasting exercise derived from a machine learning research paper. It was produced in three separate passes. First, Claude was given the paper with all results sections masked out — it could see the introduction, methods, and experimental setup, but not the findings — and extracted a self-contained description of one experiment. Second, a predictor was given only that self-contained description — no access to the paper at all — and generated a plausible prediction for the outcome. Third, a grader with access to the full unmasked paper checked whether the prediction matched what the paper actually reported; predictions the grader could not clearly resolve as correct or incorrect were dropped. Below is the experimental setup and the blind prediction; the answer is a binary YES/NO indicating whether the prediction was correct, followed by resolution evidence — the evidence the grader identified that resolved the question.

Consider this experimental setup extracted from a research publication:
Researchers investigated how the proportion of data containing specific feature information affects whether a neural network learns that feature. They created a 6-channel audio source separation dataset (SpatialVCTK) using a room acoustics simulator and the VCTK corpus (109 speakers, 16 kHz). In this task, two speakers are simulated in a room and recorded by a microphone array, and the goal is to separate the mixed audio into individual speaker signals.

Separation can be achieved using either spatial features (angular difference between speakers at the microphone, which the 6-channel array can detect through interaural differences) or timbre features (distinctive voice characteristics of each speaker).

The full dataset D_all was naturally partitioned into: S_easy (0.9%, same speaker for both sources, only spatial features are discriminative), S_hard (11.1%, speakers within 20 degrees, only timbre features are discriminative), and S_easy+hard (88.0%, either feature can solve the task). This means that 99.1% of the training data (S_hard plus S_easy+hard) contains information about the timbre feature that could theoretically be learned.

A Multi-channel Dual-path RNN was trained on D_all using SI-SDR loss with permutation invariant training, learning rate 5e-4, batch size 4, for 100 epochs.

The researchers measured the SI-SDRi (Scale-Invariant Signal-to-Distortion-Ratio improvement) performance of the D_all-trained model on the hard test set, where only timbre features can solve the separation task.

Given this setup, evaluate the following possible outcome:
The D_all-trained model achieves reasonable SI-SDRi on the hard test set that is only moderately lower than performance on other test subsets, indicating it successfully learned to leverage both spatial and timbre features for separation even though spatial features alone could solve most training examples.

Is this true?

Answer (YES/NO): NO